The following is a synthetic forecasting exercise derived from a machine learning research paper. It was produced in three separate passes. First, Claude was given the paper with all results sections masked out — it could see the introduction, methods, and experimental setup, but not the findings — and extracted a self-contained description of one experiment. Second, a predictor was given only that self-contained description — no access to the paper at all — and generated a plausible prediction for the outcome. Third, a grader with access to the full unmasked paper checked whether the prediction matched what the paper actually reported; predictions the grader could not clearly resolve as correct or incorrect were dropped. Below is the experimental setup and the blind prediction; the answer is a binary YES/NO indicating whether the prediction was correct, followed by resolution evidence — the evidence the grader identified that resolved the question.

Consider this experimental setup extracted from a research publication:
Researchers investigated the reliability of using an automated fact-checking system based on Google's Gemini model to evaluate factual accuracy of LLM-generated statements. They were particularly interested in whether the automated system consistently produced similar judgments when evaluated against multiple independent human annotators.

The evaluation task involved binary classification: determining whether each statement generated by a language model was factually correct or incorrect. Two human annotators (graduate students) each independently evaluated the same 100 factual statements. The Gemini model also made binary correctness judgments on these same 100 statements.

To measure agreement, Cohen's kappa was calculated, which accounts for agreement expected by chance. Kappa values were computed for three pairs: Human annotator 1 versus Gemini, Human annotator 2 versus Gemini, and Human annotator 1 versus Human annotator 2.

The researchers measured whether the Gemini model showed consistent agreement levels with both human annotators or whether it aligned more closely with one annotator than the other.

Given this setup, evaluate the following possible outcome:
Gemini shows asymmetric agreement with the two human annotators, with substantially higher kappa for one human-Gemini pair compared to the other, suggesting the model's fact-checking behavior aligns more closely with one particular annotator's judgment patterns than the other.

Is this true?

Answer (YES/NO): NO